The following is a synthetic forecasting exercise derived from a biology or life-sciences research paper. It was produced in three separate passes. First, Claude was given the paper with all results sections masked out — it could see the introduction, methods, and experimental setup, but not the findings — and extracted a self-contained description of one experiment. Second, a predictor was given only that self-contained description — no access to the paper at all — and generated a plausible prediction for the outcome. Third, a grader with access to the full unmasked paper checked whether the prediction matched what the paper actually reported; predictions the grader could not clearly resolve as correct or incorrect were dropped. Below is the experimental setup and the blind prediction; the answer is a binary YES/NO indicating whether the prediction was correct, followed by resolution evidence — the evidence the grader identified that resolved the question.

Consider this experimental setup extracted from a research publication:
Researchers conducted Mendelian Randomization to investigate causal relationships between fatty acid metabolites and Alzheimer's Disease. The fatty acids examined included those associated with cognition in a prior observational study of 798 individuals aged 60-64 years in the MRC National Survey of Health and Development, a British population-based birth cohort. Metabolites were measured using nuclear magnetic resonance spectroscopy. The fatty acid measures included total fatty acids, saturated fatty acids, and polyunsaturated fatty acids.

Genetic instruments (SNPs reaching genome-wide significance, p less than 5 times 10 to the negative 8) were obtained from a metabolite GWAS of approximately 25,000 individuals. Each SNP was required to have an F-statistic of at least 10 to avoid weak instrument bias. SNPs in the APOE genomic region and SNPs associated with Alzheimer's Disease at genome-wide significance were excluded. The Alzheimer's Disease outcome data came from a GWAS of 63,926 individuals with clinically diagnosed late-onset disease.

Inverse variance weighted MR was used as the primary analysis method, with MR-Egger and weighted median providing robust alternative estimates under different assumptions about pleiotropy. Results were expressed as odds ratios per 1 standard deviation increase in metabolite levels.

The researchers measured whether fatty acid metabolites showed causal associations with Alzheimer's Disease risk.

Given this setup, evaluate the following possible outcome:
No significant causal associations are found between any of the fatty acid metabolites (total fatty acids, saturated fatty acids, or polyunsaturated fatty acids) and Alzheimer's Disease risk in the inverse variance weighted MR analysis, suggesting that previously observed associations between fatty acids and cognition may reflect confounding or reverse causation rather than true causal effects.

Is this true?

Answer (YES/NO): YES